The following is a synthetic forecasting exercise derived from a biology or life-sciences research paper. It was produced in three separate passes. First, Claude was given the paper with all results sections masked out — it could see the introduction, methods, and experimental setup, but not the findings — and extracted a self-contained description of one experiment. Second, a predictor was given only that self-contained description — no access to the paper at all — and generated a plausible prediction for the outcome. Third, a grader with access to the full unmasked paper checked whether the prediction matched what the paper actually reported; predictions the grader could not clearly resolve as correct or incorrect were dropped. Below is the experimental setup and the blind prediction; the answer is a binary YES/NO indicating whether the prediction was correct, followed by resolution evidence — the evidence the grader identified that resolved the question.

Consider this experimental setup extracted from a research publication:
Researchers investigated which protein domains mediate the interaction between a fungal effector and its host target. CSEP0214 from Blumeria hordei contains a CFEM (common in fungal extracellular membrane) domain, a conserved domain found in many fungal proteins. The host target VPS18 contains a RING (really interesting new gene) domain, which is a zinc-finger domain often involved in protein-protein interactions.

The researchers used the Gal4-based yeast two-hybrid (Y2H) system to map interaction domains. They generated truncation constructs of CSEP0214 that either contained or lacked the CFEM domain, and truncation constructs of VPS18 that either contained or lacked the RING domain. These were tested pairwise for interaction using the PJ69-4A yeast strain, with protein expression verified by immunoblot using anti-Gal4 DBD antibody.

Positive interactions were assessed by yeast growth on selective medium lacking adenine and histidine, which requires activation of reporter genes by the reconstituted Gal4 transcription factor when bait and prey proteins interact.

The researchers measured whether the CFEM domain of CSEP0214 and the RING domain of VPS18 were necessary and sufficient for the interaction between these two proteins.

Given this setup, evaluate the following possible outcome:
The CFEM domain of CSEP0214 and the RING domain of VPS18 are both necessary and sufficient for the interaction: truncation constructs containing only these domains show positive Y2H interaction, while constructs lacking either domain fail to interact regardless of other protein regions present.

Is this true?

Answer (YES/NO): NO